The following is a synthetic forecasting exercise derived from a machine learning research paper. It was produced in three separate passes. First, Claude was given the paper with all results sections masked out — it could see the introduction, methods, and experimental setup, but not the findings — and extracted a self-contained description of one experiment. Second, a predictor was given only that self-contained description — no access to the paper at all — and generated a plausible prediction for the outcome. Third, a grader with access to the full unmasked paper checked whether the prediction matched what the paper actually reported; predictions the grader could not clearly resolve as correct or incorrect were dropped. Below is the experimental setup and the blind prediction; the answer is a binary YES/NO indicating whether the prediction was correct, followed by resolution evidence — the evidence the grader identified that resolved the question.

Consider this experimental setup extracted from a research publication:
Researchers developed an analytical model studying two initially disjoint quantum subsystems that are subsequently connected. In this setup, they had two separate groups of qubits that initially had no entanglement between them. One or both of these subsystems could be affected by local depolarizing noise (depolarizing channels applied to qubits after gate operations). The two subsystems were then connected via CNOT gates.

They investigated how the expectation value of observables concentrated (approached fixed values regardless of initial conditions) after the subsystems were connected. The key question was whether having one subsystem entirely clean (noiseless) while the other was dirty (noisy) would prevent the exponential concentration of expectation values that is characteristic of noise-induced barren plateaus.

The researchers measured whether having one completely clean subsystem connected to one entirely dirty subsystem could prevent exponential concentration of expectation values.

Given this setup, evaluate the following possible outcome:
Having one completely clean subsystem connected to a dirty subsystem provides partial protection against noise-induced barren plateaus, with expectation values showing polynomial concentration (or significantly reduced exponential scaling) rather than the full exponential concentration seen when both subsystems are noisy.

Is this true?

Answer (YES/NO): YES